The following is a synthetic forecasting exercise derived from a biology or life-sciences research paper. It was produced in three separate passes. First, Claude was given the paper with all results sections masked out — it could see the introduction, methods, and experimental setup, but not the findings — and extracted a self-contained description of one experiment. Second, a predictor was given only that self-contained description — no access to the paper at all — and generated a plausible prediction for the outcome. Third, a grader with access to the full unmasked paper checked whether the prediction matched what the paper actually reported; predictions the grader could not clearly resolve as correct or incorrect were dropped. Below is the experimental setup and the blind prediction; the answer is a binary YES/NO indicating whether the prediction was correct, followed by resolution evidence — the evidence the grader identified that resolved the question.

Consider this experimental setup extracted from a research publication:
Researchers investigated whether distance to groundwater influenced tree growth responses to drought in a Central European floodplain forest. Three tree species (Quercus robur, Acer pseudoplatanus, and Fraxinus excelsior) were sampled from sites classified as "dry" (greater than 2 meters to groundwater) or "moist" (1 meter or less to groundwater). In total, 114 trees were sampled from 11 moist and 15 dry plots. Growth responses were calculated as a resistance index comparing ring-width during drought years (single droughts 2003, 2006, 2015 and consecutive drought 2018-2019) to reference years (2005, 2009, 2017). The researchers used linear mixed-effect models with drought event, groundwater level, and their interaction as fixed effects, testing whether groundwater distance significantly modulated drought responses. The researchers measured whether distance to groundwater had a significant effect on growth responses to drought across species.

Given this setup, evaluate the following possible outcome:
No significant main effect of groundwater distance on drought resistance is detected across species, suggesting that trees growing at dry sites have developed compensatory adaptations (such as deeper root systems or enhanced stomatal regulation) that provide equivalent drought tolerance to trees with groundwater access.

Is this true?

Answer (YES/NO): YES